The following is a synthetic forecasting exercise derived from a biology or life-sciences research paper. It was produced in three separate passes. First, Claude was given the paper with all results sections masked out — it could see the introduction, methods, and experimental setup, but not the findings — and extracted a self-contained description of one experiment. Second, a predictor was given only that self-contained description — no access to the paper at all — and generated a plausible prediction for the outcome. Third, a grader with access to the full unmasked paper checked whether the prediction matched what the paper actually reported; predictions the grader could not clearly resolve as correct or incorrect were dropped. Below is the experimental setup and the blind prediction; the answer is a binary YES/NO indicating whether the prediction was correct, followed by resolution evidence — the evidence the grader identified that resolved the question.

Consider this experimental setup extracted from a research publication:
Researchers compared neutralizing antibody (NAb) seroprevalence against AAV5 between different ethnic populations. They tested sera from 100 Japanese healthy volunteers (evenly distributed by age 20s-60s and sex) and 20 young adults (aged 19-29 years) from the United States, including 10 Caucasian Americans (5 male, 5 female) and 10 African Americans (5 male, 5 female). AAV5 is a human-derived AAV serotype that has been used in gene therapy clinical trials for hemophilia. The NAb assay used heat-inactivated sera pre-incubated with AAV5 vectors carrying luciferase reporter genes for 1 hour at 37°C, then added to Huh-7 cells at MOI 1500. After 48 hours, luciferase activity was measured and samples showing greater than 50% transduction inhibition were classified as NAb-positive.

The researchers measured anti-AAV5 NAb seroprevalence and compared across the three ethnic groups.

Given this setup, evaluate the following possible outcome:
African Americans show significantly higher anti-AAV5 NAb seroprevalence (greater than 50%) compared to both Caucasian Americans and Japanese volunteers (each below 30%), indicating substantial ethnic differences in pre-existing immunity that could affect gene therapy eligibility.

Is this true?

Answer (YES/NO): YES